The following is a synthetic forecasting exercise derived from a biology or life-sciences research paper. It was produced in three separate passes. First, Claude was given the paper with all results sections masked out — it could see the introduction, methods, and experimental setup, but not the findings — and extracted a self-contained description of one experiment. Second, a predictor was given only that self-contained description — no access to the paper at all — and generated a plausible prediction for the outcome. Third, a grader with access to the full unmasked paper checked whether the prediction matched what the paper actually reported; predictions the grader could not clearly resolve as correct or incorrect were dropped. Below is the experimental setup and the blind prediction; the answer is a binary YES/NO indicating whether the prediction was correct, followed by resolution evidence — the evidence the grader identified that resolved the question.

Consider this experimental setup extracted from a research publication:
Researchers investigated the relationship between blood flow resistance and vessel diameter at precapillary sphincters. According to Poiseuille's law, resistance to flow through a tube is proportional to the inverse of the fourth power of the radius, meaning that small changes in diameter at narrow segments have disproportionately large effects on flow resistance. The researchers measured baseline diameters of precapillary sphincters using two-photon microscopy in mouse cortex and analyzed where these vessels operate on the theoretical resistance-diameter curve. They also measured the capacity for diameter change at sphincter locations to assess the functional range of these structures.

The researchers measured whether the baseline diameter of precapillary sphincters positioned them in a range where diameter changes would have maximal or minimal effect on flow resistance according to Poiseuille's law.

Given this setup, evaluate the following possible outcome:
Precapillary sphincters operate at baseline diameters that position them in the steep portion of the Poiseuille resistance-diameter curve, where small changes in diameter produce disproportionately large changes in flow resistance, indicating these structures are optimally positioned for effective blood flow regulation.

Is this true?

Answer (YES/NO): YES